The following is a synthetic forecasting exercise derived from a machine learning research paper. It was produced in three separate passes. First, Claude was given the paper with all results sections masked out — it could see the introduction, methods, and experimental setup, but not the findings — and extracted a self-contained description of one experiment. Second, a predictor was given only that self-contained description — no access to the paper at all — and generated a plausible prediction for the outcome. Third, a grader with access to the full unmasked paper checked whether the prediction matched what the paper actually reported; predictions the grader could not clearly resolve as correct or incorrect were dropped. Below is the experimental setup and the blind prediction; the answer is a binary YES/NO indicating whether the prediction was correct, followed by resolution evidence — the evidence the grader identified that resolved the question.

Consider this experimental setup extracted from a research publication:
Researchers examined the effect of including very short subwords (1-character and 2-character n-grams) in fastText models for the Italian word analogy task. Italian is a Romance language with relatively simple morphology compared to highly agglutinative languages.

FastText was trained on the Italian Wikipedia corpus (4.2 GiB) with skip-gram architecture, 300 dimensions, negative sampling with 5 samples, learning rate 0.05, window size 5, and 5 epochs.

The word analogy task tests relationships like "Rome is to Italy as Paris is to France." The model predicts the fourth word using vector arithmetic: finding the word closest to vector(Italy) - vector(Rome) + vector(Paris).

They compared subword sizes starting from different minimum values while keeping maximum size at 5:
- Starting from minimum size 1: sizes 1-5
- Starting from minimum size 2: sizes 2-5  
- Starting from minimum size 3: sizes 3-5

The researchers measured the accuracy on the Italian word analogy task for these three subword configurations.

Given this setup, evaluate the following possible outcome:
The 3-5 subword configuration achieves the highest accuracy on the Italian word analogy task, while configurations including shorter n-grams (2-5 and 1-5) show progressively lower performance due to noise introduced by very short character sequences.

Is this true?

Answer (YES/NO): NO